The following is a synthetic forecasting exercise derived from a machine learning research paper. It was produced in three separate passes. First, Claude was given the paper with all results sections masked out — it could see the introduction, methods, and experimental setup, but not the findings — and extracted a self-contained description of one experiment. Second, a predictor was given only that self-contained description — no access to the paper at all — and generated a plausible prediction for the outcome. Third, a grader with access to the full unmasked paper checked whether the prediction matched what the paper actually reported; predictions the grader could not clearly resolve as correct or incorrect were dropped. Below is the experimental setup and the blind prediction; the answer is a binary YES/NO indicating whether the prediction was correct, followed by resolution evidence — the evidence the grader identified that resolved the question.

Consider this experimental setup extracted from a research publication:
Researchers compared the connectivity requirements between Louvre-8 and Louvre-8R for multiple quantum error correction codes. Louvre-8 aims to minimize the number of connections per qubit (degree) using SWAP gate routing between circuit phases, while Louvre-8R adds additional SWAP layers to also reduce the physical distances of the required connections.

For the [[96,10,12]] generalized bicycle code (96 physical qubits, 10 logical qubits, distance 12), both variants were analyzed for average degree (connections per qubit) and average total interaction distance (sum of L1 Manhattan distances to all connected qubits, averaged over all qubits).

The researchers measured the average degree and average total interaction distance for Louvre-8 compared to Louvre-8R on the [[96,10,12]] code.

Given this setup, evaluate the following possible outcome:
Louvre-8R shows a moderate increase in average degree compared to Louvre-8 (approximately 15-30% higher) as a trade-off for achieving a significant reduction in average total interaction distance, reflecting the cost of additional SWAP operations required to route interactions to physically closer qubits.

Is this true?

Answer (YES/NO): NO